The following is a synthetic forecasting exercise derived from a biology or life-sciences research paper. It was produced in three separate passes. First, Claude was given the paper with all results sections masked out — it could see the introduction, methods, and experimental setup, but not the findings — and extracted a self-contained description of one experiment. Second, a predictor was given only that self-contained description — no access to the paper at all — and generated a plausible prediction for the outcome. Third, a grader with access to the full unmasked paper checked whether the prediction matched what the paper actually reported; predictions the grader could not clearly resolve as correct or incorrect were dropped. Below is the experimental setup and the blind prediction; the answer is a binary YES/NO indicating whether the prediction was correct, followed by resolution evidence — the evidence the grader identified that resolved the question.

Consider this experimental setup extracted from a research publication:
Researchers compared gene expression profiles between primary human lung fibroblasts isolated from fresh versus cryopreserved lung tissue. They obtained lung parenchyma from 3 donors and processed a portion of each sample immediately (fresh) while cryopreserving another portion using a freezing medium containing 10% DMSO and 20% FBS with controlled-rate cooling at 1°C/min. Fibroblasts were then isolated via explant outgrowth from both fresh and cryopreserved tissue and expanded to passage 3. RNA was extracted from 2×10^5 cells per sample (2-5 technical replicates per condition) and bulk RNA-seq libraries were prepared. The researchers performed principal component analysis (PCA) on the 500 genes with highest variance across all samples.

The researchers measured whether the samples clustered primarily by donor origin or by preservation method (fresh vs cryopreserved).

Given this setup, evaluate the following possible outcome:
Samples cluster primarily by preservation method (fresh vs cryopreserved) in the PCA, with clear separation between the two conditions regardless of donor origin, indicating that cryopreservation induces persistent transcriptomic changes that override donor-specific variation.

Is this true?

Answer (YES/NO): NO